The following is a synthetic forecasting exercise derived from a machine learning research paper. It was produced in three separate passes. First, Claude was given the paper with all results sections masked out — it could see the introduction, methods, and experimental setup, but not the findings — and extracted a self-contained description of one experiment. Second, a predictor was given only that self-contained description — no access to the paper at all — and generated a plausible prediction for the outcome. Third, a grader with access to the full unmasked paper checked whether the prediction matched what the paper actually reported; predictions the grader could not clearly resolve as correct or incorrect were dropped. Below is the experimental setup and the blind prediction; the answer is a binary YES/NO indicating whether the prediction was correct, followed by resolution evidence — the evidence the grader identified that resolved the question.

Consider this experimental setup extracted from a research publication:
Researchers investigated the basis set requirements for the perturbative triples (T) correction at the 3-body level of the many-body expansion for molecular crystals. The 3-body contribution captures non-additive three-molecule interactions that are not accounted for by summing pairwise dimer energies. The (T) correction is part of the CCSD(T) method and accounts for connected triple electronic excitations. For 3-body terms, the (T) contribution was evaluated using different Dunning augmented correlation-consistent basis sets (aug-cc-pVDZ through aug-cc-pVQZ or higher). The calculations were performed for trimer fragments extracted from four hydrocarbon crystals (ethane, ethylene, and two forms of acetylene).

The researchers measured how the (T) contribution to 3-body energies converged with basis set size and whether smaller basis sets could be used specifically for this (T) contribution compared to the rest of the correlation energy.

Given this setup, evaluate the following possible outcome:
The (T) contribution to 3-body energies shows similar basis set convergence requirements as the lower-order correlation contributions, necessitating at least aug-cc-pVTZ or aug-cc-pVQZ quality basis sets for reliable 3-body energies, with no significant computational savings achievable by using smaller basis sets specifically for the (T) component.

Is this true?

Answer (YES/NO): NO